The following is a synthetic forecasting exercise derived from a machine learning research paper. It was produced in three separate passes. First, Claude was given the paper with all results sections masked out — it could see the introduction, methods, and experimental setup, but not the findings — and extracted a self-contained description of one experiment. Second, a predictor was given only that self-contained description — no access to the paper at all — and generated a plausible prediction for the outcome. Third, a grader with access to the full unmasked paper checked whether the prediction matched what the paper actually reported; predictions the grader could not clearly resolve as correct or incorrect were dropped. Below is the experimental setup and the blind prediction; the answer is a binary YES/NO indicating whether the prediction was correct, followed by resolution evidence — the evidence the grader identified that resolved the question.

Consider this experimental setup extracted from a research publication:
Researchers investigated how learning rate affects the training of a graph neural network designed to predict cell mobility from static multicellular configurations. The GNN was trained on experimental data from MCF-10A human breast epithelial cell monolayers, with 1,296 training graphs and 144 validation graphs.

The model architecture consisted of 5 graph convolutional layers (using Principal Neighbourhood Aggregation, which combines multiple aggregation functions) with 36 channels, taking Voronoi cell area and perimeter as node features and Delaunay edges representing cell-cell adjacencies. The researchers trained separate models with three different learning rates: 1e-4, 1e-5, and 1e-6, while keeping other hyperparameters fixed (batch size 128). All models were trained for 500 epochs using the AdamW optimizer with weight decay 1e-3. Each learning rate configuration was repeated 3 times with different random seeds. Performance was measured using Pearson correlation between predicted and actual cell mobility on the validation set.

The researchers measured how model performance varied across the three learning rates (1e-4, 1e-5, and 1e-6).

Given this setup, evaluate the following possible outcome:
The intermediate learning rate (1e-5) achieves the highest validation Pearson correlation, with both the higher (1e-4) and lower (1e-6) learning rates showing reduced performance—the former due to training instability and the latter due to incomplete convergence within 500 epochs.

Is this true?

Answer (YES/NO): YES